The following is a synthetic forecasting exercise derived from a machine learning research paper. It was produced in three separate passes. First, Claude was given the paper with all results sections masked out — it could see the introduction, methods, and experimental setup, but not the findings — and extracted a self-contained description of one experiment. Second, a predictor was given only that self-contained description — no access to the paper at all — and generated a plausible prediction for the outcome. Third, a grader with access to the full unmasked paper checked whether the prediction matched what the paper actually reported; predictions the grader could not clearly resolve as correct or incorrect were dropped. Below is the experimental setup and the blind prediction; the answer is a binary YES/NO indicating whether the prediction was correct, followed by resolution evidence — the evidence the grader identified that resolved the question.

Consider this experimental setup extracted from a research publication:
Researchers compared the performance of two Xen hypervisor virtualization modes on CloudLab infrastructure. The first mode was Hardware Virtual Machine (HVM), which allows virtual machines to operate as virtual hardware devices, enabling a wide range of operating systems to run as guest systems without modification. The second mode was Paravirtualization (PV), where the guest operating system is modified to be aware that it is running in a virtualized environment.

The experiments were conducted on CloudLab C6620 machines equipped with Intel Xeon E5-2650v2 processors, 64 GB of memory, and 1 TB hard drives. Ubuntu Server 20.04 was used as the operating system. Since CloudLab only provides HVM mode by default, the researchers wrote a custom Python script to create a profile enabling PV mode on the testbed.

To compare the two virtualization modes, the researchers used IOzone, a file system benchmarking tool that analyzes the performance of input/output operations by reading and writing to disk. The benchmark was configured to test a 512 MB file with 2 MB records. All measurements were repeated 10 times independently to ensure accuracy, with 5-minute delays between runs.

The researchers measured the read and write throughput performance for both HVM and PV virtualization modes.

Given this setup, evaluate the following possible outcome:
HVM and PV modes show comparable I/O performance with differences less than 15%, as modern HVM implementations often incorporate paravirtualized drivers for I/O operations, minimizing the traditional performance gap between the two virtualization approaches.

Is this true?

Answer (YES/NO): NO